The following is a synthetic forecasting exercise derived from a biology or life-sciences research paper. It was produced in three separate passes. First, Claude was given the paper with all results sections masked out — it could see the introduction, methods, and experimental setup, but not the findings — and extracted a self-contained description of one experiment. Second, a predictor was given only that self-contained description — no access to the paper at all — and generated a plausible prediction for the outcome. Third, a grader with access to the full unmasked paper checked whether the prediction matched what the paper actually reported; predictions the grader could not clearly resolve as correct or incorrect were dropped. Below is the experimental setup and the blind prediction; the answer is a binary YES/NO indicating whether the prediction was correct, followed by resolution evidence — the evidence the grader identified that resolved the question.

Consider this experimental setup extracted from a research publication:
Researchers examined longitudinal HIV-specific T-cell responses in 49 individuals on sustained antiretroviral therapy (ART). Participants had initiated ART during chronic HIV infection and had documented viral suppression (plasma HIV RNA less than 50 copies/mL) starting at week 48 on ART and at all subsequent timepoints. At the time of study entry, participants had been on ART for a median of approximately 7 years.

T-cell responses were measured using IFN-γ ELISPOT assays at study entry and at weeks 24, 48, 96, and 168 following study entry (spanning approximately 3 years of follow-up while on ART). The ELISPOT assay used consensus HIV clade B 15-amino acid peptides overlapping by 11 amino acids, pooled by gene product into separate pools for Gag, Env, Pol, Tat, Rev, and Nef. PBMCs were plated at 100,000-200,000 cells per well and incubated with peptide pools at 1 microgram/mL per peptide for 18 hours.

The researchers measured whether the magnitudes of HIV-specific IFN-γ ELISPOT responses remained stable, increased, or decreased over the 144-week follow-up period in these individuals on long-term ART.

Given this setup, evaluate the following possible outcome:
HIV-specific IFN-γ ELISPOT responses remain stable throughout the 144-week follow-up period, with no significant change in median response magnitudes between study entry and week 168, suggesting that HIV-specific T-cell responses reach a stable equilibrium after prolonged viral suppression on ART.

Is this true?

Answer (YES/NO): NO